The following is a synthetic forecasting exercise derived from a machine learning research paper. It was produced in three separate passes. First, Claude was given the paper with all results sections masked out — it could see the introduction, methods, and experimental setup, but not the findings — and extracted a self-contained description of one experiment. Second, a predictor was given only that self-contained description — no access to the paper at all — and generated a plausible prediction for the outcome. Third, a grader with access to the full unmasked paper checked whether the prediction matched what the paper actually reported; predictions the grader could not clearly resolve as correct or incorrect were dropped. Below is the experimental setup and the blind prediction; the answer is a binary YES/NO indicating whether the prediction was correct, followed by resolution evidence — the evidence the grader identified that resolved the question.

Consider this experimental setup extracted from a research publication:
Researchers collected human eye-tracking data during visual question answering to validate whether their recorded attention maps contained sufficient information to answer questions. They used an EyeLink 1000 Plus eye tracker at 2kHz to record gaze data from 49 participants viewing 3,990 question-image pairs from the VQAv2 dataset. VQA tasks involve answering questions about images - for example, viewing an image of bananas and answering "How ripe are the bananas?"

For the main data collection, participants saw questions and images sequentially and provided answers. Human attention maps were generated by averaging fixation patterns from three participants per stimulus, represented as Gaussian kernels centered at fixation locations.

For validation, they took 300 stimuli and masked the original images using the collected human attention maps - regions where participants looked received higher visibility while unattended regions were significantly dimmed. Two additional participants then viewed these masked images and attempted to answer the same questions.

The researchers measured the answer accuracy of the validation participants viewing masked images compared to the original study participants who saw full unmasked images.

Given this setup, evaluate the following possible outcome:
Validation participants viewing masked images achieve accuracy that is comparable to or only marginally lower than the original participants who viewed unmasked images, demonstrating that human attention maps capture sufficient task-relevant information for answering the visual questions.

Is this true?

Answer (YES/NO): YES